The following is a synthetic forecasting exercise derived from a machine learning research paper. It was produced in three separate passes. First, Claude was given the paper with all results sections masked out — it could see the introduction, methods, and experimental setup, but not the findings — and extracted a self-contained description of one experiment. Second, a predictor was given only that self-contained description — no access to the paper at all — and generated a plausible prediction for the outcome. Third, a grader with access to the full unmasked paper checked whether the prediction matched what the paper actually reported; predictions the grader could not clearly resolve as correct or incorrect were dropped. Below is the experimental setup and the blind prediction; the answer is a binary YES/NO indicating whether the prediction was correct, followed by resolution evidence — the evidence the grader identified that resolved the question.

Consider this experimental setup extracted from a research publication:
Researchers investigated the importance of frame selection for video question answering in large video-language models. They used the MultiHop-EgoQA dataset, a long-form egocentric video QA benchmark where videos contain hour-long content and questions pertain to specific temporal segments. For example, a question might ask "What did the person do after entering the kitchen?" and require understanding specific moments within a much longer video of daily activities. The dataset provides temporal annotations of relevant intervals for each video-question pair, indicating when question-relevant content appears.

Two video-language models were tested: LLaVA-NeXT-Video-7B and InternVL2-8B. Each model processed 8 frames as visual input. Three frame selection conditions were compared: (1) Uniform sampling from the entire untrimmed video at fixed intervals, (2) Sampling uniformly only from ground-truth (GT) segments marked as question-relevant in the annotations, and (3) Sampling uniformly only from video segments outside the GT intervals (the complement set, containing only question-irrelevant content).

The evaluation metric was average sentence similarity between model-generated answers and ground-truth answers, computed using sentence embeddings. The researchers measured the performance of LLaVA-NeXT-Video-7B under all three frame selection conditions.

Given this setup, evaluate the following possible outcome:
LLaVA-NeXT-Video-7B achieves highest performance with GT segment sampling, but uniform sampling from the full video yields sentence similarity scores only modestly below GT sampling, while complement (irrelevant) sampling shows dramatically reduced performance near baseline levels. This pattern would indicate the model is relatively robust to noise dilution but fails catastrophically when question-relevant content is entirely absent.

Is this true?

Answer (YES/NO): NO